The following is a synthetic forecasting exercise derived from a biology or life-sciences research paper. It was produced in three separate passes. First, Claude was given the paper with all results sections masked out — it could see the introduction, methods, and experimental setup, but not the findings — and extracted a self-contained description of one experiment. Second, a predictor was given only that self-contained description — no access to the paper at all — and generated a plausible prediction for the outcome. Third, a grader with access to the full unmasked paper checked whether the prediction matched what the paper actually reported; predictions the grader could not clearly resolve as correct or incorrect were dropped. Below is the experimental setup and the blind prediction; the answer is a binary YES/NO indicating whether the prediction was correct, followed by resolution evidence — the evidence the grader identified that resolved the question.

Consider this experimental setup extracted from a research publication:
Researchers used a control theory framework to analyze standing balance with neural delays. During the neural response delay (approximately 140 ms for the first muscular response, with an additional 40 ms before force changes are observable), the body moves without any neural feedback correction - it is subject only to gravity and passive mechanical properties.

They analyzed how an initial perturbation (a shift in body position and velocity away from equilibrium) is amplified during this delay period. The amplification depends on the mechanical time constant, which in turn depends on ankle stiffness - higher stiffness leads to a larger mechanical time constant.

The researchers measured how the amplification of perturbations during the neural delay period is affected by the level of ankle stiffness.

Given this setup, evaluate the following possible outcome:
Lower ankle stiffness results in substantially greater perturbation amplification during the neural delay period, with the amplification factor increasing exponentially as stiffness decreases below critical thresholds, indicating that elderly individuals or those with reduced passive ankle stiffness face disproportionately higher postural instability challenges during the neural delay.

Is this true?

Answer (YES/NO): NO